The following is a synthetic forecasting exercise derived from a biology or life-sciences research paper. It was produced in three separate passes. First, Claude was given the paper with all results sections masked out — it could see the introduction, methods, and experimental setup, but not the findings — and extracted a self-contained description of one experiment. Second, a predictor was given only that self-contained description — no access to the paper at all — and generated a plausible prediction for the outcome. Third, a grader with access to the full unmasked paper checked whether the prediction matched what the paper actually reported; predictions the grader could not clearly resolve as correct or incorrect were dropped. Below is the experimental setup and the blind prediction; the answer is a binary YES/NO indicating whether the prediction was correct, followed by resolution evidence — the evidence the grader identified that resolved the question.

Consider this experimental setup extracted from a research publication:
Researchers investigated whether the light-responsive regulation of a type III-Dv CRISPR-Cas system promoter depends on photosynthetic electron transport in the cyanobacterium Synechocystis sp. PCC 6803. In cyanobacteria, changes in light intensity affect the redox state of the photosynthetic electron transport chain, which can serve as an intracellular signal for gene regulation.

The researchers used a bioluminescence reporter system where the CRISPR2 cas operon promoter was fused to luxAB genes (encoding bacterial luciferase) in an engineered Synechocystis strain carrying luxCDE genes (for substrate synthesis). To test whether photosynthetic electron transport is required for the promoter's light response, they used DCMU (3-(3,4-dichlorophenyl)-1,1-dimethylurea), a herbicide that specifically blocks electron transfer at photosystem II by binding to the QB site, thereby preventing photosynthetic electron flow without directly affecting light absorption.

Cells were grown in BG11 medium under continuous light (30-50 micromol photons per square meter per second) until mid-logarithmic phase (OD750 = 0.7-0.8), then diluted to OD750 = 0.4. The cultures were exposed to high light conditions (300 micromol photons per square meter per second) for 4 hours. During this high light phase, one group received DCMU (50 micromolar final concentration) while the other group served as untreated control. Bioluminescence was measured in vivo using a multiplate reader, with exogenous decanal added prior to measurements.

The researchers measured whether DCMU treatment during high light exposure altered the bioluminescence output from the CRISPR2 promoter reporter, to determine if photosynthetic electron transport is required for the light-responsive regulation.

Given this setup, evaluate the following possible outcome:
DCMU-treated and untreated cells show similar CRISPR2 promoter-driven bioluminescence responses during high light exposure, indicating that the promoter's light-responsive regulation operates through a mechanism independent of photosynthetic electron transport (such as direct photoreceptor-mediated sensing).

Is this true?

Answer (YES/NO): NO